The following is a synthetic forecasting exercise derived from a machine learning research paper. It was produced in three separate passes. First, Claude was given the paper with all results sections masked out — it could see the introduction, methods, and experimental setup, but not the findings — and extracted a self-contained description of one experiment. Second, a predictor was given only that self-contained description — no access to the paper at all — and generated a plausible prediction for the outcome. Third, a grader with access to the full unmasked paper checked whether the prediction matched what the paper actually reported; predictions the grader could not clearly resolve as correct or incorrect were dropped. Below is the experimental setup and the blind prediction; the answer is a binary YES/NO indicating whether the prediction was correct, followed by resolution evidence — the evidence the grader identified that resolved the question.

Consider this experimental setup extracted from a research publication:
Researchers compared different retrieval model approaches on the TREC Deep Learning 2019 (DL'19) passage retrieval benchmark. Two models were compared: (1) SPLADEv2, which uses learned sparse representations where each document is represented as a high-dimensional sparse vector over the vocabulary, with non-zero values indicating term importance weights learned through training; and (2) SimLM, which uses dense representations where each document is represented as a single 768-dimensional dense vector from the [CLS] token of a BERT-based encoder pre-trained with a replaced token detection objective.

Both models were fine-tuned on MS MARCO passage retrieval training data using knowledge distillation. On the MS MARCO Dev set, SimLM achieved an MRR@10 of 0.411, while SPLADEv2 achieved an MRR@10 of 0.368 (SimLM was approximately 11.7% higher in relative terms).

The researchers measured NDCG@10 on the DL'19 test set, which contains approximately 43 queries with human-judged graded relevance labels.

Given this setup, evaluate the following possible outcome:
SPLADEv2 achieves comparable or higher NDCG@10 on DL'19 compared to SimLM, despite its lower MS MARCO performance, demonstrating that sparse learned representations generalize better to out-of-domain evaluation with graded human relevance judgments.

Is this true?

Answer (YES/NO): YES